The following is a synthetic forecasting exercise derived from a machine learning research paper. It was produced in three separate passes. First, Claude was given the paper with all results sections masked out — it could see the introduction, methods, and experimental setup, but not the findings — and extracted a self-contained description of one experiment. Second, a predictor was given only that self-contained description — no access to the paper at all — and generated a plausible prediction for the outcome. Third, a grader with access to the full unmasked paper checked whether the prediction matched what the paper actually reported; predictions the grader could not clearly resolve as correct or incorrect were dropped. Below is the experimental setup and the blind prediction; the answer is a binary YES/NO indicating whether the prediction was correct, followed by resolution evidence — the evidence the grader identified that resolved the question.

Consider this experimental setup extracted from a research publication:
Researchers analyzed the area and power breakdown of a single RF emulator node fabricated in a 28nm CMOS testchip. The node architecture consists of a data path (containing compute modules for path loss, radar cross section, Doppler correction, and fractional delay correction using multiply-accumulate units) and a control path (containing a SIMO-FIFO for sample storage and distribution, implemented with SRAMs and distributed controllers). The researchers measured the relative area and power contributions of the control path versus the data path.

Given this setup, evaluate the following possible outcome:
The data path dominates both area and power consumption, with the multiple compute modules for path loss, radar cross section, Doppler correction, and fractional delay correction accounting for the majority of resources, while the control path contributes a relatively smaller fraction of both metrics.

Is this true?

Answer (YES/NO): NO